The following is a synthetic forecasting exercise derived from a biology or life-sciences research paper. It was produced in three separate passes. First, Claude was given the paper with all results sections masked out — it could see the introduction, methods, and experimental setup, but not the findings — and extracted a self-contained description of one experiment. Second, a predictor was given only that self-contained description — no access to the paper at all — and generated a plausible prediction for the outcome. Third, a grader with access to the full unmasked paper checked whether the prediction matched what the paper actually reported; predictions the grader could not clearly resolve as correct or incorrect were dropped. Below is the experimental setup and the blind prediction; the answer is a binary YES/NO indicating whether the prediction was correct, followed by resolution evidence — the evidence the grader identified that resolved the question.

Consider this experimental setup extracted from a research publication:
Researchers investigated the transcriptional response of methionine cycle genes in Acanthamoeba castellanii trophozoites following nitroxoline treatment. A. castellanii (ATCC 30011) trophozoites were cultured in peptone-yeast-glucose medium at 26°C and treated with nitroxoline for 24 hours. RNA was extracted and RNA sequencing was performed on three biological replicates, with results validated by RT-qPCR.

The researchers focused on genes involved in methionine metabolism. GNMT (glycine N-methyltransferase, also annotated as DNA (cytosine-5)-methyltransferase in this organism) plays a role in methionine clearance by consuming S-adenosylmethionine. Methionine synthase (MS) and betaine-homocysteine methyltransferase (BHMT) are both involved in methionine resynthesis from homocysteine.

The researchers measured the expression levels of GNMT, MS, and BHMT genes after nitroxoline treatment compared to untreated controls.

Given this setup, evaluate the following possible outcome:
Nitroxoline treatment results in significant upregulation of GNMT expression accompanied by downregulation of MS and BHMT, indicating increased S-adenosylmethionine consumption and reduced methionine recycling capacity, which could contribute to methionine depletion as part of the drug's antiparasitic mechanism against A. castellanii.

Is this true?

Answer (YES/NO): NO